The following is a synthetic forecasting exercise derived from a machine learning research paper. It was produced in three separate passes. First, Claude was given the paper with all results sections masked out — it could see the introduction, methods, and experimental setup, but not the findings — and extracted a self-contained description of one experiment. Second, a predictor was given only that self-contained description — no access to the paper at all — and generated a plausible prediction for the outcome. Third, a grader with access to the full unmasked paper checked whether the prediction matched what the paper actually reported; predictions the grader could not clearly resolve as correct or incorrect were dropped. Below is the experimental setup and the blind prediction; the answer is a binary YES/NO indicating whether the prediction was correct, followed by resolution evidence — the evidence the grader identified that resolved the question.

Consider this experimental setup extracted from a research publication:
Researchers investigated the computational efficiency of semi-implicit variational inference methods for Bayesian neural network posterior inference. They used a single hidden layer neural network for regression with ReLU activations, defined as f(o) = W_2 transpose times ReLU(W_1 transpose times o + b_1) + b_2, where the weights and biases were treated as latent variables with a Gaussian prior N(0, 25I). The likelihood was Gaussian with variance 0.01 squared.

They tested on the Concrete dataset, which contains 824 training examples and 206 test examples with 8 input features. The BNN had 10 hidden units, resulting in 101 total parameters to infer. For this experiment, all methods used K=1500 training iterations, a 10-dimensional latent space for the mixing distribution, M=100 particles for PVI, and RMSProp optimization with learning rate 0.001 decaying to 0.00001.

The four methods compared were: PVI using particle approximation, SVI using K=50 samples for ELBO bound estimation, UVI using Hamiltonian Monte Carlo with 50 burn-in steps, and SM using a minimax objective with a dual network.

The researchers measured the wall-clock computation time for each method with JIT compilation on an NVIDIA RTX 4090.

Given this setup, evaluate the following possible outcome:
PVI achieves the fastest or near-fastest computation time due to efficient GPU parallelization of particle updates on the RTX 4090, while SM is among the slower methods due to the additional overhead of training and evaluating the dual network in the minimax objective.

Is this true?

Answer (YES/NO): NO